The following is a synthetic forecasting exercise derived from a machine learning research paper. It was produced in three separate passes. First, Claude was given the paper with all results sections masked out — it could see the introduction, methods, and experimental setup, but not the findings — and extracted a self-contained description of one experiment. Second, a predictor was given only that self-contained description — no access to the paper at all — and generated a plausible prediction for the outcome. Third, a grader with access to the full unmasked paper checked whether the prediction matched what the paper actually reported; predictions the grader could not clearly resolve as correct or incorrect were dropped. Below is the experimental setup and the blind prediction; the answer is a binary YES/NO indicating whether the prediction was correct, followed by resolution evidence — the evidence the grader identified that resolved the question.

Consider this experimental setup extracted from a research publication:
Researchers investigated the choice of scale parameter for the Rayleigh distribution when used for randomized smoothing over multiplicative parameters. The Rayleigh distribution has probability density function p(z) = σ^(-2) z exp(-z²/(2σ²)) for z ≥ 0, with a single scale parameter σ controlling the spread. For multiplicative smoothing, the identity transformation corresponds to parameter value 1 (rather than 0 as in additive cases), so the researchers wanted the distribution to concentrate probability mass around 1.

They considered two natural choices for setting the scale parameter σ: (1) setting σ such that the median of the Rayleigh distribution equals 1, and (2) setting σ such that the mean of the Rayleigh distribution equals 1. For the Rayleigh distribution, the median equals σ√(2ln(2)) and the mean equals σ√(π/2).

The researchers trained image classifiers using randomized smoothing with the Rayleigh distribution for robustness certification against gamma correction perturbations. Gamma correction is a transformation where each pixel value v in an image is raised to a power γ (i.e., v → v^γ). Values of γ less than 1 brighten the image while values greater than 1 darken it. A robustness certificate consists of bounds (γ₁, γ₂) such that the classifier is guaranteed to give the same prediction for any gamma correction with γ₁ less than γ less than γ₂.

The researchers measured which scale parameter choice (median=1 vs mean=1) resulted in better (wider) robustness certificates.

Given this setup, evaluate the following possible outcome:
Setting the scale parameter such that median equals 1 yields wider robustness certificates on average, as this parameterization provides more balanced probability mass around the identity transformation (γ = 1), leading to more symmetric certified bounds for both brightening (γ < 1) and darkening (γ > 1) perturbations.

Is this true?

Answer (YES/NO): YES